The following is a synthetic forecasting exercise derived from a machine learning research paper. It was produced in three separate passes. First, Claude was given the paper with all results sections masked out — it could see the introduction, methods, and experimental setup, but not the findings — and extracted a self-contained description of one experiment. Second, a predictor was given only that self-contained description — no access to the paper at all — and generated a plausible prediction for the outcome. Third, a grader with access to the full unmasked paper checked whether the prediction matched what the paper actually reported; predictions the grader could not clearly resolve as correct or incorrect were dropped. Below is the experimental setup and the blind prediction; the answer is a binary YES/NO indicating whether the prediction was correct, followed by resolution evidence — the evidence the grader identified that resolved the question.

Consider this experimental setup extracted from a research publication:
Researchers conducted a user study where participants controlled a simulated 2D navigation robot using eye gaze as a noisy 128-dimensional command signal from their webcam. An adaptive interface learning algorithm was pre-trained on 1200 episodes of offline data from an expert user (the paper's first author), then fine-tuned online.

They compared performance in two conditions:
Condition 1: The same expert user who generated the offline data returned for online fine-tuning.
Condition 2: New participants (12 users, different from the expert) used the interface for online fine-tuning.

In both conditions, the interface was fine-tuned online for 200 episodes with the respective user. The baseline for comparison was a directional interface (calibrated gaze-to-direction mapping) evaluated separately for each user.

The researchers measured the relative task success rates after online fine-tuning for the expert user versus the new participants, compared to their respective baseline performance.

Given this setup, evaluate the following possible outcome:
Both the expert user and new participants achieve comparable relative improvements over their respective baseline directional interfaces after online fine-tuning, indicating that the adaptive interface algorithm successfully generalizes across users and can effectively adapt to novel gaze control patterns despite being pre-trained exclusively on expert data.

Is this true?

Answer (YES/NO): NO